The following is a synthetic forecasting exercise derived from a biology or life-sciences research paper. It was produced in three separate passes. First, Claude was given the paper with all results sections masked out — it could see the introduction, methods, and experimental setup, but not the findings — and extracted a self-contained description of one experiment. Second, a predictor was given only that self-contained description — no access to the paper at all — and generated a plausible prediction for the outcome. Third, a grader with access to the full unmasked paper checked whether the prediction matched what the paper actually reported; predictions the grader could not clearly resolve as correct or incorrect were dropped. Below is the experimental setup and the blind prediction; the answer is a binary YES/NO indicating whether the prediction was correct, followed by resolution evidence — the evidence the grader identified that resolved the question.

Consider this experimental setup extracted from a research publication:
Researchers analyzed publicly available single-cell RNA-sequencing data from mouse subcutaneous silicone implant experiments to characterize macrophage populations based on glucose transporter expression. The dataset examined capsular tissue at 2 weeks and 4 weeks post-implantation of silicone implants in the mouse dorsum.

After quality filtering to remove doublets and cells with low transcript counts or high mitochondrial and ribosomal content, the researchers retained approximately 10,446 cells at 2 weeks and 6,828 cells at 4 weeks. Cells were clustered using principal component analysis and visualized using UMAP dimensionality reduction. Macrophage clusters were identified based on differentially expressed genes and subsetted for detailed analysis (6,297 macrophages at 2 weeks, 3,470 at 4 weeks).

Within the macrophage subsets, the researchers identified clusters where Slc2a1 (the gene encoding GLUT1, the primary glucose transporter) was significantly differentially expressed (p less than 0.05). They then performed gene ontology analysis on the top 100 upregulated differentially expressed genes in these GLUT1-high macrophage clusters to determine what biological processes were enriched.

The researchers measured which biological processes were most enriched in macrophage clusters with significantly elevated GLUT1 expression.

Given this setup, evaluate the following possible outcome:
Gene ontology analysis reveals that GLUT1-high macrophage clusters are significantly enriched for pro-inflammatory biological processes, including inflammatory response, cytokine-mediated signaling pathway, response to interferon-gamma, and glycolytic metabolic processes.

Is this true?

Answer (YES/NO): NO